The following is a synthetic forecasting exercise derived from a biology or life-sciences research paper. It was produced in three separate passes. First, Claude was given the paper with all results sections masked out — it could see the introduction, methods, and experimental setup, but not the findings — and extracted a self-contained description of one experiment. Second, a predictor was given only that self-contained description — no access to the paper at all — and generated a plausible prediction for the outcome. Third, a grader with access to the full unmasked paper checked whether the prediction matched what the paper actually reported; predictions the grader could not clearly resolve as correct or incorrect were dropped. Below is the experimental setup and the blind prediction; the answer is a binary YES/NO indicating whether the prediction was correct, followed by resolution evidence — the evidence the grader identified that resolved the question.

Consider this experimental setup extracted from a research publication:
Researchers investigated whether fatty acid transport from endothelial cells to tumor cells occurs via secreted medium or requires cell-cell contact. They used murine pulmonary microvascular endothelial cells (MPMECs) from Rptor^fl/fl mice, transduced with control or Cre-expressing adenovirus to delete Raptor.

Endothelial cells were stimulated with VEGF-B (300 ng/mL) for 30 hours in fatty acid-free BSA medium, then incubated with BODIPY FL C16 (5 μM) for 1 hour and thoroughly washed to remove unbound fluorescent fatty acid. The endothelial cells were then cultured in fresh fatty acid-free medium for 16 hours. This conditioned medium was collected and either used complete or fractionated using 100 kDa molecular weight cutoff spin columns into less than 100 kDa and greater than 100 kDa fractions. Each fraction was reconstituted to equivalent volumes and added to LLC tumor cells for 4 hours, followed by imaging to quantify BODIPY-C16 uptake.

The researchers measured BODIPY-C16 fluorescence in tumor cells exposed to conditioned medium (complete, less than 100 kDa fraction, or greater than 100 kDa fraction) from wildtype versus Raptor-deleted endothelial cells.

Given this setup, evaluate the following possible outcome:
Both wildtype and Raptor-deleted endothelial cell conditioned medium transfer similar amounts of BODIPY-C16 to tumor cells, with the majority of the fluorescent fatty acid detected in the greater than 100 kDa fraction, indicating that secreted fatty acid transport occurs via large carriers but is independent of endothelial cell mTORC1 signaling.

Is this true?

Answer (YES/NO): NO